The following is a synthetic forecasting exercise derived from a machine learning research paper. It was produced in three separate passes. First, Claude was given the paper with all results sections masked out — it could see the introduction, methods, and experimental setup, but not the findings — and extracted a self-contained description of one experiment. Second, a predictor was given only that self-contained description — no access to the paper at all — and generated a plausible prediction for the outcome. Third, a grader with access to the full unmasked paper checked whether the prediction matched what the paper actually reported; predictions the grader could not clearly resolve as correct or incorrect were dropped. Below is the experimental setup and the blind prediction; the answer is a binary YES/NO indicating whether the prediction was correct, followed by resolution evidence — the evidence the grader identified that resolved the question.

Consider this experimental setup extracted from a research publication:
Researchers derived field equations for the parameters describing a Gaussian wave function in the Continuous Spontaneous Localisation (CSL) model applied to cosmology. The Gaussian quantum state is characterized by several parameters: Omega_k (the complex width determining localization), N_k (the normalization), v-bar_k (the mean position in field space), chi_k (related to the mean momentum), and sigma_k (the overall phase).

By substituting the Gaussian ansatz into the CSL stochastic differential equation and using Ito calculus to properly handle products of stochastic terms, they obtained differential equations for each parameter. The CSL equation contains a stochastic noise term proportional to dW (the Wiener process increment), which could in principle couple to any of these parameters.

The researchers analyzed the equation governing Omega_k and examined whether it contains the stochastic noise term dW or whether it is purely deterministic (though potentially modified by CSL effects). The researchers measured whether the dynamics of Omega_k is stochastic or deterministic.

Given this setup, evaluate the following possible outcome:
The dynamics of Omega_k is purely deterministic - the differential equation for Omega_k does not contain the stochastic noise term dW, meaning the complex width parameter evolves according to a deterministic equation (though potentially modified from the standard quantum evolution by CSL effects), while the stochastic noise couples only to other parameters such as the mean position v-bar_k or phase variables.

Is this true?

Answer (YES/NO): YES